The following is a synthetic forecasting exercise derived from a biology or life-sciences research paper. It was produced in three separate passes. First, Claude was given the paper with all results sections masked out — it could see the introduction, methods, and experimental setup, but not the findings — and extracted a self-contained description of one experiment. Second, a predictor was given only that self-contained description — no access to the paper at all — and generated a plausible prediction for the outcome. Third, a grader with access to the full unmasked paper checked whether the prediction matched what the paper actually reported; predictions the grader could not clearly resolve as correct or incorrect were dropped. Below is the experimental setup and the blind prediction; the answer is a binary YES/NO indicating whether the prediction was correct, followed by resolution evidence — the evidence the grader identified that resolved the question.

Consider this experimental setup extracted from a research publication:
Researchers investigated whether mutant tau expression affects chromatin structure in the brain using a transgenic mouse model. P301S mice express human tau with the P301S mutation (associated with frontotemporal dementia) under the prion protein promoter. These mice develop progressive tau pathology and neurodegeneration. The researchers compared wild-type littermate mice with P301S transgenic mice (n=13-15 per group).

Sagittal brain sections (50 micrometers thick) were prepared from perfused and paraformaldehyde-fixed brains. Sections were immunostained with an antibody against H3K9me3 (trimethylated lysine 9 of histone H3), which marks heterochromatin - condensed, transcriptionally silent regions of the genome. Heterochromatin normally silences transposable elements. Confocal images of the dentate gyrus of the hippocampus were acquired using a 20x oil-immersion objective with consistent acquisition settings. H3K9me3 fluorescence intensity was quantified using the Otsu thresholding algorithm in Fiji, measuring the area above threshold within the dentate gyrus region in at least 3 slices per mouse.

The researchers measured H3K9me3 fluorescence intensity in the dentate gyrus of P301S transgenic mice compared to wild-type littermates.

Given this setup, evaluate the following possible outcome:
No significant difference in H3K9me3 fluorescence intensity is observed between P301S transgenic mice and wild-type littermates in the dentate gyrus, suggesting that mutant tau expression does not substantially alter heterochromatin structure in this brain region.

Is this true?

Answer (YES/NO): NO